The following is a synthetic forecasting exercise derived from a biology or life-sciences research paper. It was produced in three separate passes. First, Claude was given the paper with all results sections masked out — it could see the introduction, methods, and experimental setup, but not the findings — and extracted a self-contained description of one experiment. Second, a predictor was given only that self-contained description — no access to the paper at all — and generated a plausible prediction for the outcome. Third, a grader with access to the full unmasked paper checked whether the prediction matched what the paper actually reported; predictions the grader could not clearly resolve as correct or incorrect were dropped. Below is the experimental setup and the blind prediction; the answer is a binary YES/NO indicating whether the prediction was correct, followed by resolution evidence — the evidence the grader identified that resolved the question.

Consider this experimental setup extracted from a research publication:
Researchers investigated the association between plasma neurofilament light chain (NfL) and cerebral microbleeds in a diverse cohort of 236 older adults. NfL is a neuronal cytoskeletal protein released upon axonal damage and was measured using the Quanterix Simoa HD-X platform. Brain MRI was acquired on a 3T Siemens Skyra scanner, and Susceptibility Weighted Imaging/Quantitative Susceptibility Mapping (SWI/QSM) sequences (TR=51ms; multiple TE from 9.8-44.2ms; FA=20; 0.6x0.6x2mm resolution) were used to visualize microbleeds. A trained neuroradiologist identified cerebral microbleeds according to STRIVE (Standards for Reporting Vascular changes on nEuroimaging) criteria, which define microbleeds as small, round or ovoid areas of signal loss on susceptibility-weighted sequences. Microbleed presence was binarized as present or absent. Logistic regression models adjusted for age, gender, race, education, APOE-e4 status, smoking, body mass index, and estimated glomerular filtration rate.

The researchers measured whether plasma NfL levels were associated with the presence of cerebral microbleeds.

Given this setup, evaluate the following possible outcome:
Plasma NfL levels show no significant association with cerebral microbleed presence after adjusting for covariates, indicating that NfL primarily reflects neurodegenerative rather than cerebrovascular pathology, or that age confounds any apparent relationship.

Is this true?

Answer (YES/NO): YES